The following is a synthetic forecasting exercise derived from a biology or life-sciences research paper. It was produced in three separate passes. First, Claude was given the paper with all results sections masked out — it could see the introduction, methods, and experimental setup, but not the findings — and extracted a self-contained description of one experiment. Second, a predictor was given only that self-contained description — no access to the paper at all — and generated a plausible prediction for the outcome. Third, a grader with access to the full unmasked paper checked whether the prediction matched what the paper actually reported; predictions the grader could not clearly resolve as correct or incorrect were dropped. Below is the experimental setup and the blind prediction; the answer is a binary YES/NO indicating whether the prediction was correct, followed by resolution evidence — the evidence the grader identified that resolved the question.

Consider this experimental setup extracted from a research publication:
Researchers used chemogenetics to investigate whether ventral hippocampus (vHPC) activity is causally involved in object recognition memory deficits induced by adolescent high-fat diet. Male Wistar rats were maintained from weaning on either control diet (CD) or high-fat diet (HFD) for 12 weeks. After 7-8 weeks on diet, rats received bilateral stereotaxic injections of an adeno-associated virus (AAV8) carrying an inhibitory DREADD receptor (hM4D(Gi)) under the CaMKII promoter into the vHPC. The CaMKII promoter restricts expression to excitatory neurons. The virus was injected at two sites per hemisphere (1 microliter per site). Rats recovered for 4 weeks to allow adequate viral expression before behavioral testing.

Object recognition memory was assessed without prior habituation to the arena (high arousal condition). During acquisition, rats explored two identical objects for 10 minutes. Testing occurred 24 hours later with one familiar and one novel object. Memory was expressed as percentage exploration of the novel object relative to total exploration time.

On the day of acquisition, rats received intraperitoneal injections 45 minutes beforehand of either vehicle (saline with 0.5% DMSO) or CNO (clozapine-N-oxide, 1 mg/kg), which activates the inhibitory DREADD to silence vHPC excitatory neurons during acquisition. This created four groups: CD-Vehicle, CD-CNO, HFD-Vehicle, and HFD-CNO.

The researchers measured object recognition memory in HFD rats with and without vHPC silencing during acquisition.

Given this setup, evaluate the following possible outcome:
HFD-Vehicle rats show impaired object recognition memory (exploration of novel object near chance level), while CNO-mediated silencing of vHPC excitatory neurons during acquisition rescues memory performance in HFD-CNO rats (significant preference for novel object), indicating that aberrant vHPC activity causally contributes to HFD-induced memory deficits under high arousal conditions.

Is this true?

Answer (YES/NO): YES